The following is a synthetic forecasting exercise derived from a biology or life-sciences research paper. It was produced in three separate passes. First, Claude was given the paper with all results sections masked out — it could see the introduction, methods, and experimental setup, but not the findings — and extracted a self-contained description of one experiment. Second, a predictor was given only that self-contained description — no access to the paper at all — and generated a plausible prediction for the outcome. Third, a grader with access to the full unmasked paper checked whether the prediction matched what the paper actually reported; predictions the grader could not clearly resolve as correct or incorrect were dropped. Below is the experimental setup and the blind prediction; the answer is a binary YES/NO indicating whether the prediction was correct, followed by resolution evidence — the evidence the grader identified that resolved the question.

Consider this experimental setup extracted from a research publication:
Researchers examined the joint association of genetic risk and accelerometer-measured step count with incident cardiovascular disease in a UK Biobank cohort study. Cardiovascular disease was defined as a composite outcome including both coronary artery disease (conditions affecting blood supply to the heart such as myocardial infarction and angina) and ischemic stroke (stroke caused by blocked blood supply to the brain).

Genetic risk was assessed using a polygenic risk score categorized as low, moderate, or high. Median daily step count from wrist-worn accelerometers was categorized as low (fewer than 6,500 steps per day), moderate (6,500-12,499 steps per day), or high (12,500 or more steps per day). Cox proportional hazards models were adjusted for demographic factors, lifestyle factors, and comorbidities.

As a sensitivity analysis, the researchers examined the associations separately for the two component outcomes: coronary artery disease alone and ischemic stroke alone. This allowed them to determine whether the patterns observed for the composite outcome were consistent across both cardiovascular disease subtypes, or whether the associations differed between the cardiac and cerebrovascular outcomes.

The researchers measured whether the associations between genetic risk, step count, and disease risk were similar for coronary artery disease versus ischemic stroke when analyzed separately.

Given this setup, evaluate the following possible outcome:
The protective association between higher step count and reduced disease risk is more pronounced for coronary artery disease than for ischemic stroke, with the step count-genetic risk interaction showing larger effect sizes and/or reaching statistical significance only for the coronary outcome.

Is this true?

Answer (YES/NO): NO